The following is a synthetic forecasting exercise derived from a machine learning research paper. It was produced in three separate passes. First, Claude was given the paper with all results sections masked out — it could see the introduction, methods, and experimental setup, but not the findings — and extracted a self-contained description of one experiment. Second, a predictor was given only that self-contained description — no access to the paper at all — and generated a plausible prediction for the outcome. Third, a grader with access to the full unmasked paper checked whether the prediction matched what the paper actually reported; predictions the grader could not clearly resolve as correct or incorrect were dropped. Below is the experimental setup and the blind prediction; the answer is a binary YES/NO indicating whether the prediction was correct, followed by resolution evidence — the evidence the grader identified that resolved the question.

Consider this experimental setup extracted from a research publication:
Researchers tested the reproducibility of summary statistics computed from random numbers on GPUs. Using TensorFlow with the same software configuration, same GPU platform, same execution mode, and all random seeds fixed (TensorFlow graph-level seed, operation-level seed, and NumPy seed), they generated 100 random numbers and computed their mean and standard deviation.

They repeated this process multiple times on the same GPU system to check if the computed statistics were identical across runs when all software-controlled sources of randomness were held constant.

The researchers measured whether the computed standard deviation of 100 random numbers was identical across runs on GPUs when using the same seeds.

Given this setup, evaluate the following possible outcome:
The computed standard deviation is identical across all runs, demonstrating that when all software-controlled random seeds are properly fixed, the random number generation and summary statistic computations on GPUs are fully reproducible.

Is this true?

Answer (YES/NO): NO